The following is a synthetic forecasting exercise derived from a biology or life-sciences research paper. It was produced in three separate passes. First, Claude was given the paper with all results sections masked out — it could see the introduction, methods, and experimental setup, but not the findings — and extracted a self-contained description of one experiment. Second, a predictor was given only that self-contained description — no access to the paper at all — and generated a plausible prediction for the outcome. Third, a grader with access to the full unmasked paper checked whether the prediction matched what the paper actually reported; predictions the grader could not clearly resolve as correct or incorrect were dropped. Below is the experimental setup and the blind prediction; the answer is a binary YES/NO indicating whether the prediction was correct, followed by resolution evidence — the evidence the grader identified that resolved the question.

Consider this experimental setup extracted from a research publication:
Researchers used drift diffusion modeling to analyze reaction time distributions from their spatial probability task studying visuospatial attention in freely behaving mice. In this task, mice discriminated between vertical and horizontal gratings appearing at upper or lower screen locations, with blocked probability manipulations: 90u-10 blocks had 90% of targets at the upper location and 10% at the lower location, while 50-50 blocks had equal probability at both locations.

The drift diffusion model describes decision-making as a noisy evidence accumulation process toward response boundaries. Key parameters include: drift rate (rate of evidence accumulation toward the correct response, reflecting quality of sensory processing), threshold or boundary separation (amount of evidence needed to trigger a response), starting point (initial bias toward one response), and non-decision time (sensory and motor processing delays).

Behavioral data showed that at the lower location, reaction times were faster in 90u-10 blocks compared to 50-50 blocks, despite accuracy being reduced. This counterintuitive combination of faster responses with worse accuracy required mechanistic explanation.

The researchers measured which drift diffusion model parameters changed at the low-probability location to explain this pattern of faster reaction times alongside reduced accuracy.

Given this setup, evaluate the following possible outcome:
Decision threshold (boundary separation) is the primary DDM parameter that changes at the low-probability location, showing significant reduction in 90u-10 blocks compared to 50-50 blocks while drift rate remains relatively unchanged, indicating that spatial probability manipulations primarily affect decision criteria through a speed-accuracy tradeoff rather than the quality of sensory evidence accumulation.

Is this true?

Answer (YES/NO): NO